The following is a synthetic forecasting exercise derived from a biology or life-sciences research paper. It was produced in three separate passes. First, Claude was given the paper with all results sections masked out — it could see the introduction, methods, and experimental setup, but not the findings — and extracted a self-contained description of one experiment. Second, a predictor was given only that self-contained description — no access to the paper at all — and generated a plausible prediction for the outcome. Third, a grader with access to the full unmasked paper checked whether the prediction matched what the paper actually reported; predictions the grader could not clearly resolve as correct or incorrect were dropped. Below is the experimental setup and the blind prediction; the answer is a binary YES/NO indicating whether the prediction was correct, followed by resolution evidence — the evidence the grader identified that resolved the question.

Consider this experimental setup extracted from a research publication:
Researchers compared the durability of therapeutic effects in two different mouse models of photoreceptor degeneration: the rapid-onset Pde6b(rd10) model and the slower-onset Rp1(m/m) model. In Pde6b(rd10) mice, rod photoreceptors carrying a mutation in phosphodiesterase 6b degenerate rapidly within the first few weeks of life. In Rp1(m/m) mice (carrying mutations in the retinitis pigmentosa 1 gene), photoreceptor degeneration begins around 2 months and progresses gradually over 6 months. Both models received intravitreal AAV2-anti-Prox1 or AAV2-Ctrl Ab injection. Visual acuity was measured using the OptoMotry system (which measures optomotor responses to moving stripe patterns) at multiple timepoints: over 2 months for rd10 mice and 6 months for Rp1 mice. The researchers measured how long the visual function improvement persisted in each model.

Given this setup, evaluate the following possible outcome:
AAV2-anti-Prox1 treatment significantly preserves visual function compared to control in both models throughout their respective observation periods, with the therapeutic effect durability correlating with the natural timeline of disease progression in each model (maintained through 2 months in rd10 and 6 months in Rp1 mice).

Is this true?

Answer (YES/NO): NO